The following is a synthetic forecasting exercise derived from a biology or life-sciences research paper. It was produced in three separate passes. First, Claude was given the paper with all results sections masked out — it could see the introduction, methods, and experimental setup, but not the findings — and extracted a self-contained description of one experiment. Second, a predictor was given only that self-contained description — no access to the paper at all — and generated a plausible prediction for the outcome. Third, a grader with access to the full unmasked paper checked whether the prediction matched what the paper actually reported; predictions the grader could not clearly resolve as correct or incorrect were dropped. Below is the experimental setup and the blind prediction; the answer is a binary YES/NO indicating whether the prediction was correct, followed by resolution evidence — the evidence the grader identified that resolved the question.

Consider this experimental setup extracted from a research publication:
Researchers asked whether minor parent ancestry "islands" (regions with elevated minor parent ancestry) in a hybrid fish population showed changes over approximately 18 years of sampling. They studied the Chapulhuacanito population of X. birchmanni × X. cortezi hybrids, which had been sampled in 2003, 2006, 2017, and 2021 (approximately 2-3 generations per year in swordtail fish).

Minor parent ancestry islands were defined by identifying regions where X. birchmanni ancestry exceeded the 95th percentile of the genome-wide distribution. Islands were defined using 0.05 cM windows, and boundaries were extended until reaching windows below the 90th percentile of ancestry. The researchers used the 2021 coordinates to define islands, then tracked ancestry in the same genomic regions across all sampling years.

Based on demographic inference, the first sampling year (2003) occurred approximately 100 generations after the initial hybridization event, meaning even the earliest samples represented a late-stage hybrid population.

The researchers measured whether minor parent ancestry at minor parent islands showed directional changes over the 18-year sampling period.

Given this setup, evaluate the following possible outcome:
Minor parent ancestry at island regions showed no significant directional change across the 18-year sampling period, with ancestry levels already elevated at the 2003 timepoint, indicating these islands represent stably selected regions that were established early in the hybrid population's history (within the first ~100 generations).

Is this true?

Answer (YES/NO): NO